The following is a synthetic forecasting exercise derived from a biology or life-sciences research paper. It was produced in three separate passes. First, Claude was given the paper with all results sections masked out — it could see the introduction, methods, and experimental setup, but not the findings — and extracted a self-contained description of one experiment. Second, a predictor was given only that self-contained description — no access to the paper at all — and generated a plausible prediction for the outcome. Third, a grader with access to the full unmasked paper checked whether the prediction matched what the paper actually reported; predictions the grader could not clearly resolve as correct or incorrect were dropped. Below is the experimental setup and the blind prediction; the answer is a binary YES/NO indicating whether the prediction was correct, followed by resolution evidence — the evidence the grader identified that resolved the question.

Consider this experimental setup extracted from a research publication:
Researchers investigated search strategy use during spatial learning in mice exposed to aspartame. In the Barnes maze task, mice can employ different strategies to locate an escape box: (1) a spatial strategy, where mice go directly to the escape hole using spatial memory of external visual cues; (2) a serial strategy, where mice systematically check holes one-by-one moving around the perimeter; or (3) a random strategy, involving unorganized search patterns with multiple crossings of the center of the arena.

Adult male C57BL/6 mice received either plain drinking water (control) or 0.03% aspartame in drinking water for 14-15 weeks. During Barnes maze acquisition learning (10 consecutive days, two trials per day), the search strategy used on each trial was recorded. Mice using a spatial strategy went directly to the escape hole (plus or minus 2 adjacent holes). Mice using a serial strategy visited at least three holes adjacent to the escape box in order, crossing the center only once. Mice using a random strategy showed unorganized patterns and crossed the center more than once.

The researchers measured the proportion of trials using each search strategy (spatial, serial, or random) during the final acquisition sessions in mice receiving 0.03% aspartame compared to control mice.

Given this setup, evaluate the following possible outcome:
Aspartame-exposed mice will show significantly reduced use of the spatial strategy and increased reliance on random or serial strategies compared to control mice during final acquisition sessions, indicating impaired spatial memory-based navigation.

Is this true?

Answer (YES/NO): NO